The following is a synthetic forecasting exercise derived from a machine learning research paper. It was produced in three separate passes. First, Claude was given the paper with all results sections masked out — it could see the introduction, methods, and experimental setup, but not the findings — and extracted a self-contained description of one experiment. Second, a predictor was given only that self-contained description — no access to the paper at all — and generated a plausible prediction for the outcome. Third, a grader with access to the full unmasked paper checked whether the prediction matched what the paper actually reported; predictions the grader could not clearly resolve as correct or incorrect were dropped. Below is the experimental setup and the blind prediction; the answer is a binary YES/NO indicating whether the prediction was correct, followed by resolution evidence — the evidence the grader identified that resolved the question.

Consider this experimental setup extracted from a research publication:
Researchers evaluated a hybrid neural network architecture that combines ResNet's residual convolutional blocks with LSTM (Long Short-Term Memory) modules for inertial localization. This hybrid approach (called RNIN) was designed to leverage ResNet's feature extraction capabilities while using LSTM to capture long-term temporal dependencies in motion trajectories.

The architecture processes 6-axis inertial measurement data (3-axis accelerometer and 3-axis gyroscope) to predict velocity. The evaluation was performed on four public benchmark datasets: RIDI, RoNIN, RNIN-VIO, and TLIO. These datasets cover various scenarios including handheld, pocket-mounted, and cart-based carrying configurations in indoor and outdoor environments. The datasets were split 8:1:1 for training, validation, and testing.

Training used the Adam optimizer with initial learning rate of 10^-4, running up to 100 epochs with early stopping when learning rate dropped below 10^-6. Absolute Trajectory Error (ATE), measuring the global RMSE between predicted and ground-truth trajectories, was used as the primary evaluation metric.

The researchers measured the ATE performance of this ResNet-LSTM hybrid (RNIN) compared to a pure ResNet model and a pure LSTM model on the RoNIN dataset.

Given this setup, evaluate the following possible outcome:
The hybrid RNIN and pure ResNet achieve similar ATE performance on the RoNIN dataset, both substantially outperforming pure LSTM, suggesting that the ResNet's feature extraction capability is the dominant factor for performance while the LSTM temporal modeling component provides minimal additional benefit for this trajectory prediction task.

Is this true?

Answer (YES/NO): NO